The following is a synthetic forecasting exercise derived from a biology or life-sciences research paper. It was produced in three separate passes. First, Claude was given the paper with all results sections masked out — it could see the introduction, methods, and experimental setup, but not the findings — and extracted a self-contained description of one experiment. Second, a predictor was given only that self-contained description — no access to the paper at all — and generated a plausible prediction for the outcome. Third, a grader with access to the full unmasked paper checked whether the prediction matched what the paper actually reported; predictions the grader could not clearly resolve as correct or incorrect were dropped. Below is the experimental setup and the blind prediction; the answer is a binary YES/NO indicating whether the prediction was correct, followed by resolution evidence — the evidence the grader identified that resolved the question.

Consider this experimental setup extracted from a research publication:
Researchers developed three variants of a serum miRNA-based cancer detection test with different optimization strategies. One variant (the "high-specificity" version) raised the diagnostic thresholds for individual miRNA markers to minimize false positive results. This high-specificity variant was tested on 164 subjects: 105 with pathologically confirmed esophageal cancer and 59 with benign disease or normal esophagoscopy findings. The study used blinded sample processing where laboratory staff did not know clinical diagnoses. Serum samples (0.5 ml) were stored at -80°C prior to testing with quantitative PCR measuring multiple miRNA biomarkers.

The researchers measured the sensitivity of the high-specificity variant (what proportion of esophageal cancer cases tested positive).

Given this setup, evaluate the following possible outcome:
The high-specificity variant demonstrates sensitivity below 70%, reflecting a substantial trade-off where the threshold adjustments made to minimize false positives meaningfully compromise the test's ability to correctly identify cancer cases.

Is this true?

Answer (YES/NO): NO